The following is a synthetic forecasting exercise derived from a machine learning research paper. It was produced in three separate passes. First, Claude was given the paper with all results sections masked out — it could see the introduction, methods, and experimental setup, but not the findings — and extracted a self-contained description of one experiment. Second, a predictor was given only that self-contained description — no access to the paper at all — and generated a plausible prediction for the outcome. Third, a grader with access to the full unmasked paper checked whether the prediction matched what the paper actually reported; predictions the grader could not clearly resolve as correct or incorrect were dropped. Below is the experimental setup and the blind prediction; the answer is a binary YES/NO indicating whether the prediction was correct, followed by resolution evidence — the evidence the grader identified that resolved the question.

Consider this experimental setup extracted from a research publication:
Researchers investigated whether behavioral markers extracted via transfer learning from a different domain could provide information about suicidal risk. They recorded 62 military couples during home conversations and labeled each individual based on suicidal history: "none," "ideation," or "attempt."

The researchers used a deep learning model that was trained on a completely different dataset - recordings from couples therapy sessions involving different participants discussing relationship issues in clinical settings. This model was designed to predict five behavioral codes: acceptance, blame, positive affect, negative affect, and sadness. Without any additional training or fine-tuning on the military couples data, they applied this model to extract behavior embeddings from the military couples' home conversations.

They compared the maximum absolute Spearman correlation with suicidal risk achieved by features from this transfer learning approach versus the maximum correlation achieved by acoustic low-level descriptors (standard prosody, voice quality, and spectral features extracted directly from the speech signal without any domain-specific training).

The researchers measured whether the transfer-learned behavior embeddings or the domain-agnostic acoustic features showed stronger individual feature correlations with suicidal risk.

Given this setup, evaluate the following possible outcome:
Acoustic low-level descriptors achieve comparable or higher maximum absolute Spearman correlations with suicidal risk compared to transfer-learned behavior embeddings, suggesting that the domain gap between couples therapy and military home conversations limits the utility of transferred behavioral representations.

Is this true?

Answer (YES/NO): NO